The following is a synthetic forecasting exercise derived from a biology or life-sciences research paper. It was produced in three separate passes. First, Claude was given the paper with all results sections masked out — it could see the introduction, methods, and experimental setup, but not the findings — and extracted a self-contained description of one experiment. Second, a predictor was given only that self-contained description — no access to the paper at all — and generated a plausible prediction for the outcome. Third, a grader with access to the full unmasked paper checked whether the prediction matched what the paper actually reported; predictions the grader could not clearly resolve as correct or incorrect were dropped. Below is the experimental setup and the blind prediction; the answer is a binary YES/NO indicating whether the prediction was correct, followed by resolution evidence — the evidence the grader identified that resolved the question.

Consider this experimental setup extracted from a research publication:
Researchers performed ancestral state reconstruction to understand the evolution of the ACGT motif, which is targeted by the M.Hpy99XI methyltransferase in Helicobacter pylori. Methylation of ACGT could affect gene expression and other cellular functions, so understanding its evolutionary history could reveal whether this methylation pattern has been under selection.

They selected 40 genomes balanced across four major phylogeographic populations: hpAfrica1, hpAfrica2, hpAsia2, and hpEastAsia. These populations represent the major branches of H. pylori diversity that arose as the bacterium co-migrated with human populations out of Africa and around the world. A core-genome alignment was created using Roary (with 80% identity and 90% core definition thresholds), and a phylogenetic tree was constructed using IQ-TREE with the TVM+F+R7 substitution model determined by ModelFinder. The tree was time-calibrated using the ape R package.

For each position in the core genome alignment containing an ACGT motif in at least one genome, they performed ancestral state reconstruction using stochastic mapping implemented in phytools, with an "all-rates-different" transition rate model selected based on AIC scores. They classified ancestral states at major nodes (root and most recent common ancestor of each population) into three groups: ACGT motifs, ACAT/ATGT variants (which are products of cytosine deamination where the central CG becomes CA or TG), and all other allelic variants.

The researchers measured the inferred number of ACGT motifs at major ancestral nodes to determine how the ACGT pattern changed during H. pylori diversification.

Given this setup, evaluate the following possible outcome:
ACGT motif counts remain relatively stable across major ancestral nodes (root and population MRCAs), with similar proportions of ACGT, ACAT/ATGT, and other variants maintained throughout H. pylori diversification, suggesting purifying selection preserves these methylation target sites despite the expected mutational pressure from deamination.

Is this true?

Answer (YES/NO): NO